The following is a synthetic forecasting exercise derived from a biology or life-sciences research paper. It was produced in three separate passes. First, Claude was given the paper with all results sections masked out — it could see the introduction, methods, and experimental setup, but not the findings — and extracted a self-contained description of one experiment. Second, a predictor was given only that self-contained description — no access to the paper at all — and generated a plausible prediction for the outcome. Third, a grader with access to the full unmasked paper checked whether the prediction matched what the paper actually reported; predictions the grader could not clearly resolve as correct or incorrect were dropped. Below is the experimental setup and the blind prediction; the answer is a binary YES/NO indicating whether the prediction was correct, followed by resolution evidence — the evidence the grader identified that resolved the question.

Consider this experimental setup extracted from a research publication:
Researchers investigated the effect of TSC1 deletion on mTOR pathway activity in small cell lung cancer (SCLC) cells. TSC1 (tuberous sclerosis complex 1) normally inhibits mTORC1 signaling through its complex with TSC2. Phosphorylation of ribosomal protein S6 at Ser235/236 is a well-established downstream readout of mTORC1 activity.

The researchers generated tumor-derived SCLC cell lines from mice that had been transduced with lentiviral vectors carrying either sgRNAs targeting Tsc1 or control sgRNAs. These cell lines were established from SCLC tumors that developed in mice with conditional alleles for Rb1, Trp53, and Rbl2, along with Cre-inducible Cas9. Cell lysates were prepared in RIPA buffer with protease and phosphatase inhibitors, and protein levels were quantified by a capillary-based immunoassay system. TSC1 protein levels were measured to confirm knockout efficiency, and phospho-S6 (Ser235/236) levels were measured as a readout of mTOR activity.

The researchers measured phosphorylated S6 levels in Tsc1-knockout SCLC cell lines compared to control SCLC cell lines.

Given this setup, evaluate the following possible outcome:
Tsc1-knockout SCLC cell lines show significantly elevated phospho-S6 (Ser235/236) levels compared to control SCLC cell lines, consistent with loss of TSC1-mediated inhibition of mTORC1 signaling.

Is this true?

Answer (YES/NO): YES